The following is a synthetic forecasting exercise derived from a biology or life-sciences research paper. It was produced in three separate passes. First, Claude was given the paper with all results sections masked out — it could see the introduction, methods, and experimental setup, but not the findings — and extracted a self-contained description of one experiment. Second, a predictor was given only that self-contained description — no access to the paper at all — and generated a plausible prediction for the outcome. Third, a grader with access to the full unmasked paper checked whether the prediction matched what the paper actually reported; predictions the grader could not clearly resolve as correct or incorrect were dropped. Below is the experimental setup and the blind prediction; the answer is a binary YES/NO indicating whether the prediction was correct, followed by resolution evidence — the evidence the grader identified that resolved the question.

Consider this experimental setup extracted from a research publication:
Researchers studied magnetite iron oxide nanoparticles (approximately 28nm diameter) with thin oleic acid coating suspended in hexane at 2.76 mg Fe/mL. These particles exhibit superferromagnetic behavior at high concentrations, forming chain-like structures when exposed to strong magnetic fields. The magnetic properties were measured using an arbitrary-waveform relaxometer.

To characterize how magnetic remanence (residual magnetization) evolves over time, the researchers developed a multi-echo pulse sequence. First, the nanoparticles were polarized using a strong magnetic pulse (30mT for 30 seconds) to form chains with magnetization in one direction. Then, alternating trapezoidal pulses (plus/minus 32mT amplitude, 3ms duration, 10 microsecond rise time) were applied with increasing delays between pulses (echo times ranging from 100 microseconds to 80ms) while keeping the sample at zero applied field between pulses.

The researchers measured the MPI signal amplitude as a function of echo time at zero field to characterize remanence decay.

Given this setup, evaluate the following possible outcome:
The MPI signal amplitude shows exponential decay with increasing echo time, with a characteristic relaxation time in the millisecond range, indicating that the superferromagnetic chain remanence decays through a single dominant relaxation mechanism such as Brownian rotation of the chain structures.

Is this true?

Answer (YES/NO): YES